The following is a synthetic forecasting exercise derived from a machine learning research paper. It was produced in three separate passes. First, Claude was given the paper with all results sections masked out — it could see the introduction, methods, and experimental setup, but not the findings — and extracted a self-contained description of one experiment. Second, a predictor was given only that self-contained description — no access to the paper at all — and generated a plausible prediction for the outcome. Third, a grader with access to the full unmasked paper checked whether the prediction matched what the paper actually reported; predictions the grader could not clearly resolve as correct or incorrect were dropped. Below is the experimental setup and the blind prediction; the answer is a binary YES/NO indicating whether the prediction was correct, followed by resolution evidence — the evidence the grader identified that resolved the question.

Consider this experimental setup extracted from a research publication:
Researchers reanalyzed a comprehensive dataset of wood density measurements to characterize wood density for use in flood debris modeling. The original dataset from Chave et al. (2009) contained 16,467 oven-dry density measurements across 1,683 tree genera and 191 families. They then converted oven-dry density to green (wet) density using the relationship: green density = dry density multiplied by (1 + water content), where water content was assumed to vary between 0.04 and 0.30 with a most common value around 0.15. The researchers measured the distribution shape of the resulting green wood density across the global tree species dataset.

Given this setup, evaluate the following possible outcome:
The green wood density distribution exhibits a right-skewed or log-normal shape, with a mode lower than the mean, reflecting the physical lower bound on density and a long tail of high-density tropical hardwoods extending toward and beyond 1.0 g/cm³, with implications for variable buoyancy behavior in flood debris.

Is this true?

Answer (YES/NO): NO